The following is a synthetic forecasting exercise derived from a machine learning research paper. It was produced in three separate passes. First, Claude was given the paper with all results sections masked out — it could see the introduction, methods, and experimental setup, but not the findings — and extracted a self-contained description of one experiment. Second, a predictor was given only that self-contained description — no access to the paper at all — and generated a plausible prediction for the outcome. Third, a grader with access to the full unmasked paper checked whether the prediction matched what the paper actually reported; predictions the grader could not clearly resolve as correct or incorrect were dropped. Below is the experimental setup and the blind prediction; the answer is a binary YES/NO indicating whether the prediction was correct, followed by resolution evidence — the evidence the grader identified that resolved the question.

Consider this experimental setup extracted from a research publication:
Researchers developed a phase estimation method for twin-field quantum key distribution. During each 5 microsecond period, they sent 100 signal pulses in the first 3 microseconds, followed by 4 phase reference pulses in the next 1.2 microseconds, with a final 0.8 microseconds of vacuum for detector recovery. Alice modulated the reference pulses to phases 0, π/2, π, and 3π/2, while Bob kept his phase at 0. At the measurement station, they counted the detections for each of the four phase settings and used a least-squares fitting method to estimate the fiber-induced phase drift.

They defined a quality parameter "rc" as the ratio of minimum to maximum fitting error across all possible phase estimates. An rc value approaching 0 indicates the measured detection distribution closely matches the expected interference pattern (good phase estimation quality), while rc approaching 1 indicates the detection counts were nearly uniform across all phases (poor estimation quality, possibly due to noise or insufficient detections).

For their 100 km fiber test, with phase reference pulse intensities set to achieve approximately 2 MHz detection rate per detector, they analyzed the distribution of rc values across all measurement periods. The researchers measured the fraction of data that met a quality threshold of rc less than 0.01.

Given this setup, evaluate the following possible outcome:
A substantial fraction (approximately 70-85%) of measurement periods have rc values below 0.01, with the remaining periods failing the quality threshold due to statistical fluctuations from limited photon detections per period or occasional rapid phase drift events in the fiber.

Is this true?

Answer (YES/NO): NO